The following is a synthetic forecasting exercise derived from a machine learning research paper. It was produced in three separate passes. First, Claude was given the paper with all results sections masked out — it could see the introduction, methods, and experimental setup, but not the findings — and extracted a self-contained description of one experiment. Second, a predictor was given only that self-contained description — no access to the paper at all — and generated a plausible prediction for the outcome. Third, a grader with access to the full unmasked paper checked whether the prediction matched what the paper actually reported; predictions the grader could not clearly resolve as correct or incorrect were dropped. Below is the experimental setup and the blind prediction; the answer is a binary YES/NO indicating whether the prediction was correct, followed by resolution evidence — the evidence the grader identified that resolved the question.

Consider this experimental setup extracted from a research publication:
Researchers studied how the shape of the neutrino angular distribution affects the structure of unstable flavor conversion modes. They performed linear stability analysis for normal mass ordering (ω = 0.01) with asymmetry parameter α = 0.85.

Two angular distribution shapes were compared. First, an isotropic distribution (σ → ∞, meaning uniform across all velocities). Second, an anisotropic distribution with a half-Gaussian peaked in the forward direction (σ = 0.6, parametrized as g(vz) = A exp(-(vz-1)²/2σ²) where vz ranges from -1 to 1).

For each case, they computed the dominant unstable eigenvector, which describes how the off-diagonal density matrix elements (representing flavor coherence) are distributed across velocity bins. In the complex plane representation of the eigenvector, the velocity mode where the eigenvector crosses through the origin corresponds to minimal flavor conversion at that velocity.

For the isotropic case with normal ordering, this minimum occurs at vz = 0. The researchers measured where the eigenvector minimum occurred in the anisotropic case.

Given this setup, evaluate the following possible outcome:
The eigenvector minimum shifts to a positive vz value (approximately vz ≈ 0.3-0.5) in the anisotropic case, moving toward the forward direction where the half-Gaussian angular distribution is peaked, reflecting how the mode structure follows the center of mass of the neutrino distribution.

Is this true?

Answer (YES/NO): YES